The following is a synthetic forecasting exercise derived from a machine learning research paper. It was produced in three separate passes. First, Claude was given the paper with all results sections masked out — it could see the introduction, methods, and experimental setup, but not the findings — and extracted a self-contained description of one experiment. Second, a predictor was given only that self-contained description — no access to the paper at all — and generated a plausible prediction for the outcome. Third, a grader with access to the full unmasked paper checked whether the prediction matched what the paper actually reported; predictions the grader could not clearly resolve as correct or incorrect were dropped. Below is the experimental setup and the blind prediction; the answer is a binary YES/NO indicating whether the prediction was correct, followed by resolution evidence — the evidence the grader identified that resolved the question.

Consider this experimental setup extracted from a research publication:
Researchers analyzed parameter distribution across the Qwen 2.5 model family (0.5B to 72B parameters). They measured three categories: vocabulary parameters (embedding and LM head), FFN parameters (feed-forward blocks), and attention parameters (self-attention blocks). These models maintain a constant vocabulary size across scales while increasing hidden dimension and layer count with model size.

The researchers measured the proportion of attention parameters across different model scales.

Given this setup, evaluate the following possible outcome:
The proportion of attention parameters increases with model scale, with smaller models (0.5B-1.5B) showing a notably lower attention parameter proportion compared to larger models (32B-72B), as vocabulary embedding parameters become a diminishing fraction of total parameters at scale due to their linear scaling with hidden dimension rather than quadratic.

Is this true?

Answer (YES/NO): NO